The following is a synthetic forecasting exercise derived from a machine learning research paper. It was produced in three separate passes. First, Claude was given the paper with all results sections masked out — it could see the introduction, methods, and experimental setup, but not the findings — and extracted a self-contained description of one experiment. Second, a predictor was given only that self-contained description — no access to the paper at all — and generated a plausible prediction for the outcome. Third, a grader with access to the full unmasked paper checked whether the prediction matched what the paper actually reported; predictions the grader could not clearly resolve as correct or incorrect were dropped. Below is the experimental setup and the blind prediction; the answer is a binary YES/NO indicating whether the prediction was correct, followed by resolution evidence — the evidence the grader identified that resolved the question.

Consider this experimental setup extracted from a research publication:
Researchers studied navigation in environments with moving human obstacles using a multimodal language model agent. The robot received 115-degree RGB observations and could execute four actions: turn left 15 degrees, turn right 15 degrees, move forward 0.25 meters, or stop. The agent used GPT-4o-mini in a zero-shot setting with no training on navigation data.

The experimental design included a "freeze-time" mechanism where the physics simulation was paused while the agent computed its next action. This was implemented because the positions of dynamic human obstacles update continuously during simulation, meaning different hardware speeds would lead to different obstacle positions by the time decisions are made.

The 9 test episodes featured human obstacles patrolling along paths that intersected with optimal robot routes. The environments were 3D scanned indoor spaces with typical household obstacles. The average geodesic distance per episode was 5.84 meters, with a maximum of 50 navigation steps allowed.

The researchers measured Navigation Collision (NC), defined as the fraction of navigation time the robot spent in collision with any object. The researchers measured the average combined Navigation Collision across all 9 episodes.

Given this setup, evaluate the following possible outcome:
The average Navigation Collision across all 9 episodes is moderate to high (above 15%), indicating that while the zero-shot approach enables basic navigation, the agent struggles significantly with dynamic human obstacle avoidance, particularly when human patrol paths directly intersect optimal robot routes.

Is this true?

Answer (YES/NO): NO